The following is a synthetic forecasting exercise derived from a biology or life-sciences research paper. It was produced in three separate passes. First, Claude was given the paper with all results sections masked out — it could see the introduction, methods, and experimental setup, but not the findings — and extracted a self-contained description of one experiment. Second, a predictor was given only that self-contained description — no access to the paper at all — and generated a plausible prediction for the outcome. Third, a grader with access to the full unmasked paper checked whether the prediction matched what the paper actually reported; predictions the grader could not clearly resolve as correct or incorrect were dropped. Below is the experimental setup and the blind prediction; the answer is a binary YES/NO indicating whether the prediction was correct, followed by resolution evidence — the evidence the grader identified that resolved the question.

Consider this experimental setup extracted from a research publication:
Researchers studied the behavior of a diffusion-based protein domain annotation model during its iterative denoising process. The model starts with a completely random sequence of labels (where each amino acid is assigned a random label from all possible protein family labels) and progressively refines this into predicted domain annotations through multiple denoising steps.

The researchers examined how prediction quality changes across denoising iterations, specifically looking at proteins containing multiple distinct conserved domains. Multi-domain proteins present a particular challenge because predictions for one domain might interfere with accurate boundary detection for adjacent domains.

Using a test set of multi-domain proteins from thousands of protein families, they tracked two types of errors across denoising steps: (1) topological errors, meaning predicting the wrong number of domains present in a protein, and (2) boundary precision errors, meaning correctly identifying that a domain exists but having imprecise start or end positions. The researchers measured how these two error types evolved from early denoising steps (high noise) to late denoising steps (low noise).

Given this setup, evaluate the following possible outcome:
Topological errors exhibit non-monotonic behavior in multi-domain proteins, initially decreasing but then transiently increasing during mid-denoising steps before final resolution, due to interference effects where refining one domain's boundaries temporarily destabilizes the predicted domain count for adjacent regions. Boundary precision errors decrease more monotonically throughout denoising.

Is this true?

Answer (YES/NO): NO